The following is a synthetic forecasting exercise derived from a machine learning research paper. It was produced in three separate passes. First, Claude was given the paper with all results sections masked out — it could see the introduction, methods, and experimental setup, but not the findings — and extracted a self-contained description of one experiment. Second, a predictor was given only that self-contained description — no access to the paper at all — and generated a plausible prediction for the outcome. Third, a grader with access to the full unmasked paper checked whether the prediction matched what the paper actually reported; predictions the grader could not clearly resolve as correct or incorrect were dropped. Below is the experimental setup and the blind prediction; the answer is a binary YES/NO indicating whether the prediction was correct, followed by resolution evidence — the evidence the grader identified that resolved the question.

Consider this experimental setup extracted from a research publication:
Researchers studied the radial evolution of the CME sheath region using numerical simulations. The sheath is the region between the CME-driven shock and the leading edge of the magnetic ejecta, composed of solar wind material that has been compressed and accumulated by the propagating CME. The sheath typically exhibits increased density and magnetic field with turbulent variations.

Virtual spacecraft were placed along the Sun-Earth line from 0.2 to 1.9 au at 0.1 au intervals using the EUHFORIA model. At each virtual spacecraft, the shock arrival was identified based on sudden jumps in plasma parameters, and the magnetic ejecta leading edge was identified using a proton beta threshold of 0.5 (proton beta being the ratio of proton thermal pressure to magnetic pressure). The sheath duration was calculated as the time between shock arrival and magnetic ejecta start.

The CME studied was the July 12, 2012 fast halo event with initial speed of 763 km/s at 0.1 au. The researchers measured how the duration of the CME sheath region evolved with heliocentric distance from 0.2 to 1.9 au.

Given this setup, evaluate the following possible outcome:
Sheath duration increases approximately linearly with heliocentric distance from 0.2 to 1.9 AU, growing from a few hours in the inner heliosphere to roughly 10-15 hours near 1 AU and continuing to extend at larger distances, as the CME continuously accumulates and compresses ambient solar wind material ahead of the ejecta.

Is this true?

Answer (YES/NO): NO